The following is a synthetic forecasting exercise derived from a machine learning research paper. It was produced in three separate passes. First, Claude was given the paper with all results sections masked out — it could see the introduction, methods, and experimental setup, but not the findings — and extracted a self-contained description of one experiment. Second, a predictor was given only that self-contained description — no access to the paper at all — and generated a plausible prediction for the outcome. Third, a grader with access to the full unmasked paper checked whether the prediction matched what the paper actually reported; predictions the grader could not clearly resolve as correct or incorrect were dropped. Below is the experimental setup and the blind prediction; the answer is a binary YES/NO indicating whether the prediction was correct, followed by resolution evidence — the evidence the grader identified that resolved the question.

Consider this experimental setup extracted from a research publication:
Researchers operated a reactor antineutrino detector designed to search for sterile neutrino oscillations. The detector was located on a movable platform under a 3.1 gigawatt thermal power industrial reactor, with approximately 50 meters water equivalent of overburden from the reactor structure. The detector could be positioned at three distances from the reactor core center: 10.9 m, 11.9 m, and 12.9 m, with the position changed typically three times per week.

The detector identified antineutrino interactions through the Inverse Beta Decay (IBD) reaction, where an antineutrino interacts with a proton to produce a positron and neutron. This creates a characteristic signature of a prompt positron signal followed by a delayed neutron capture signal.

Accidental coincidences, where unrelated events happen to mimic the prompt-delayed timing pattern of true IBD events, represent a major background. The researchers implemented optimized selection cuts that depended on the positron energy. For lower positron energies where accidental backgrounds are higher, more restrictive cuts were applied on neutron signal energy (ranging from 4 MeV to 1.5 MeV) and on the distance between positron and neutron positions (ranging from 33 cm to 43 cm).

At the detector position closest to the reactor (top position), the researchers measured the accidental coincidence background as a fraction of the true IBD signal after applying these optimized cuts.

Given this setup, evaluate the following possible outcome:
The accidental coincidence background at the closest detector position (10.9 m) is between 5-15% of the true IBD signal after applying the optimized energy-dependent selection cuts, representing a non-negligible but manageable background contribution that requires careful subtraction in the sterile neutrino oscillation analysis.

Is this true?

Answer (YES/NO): YES